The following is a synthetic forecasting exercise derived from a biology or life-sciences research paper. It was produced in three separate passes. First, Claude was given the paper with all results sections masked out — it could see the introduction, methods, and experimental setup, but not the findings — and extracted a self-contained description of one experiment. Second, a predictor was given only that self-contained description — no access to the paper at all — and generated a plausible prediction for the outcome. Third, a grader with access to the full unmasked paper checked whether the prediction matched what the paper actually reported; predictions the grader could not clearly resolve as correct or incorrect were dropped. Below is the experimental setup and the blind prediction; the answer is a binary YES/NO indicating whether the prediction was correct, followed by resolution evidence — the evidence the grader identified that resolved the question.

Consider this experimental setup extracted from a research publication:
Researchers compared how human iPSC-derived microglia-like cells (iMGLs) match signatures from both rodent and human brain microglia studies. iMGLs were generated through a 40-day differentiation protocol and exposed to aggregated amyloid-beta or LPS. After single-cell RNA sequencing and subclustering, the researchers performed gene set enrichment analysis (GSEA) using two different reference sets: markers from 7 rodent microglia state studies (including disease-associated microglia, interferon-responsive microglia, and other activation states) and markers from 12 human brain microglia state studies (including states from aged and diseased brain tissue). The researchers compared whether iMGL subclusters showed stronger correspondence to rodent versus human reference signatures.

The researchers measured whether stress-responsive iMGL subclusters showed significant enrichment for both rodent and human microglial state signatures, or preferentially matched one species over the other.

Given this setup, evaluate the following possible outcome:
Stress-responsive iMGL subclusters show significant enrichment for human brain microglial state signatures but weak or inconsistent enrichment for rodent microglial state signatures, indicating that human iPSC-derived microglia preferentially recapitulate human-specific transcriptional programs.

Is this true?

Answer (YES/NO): NO